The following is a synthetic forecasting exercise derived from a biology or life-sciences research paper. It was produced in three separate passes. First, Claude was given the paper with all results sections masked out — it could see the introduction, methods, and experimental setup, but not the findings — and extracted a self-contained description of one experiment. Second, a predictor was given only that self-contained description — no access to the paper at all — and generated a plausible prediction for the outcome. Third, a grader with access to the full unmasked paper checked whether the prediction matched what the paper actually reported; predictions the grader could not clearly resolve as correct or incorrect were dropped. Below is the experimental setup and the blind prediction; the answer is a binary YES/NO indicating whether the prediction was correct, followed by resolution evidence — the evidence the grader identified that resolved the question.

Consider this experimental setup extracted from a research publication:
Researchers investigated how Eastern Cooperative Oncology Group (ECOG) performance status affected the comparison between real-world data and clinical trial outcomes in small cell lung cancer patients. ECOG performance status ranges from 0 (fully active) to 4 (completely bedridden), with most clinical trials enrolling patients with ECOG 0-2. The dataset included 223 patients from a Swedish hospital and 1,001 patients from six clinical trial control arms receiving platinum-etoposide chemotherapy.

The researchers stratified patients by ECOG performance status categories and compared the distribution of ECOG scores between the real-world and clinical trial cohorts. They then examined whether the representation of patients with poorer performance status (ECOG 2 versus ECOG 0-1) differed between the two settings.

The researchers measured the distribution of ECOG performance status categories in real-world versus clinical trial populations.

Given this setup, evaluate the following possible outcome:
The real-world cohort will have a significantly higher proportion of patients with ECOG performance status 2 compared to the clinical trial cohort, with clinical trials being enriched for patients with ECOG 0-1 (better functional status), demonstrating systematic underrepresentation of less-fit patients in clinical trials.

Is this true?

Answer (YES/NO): YES